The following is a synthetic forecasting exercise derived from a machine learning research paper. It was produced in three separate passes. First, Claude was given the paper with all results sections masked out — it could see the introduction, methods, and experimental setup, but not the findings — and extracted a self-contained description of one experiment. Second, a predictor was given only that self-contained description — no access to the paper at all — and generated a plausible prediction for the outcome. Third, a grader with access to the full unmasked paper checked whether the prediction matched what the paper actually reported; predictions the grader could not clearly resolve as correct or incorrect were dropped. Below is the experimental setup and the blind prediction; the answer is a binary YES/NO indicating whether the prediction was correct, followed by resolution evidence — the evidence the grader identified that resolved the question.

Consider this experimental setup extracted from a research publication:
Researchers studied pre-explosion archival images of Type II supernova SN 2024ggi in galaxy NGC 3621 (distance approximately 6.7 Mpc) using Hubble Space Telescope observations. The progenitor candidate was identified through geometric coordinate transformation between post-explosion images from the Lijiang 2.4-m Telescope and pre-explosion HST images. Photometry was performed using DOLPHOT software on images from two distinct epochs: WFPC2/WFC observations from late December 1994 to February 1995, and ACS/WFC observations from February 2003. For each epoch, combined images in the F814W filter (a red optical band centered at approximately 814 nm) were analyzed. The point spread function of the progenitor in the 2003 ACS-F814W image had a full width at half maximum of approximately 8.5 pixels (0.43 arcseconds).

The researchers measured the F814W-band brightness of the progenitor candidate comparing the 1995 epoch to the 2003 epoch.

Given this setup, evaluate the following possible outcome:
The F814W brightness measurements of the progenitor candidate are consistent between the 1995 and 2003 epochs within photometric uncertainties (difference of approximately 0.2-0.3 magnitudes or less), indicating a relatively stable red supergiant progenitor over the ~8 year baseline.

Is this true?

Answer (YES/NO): NO